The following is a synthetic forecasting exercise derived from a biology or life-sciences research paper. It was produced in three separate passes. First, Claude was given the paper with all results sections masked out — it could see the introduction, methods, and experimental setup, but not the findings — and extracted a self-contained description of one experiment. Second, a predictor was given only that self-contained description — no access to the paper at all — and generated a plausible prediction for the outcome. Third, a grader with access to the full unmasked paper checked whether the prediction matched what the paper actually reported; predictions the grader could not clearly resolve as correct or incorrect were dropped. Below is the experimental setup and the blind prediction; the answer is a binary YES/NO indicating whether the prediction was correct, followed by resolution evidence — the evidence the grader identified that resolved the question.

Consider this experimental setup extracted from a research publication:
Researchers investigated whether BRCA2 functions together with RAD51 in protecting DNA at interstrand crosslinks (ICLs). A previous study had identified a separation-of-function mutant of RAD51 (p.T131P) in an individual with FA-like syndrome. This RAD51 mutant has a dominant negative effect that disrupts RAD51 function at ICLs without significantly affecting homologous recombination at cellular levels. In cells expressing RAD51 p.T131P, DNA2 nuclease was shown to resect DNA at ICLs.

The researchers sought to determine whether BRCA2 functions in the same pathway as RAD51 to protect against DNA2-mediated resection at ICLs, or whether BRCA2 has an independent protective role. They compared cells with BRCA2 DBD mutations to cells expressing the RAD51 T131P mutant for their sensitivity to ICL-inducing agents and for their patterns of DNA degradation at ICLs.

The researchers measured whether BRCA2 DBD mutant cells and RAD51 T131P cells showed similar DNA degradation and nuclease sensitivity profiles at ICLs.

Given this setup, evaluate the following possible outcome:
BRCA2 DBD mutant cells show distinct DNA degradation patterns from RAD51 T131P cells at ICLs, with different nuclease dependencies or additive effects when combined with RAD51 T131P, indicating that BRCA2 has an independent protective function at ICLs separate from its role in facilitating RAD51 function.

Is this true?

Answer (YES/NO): NO